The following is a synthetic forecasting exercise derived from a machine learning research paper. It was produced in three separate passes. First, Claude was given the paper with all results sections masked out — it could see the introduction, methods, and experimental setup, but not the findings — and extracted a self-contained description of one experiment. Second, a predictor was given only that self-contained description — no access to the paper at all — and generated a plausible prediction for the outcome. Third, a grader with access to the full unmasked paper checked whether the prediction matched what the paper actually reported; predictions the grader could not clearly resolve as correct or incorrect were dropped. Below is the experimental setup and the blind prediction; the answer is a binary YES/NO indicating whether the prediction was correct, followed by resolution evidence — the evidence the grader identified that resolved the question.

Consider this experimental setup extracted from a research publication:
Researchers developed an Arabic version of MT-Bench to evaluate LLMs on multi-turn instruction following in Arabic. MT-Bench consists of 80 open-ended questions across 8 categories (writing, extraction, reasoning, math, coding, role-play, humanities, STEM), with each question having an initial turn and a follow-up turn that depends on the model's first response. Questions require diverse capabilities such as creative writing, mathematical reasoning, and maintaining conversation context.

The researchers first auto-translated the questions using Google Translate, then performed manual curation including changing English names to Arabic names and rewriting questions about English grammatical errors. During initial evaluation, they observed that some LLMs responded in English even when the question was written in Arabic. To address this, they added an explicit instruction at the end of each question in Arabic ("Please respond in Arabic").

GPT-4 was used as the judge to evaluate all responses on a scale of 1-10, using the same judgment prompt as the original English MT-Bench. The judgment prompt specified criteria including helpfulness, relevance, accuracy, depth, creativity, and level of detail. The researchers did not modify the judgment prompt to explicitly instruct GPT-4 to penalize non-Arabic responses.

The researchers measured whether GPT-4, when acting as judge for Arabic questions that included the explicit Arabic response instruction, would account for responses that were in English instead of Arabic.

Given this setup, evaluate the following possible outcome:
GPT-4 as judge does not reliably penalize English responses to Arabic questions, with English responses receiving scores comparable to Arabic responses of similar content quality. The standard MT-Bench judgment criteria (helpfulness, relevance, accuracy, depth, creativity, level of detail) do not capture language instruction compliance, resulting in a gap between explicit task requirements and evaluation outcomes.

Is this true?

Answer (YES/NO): NO